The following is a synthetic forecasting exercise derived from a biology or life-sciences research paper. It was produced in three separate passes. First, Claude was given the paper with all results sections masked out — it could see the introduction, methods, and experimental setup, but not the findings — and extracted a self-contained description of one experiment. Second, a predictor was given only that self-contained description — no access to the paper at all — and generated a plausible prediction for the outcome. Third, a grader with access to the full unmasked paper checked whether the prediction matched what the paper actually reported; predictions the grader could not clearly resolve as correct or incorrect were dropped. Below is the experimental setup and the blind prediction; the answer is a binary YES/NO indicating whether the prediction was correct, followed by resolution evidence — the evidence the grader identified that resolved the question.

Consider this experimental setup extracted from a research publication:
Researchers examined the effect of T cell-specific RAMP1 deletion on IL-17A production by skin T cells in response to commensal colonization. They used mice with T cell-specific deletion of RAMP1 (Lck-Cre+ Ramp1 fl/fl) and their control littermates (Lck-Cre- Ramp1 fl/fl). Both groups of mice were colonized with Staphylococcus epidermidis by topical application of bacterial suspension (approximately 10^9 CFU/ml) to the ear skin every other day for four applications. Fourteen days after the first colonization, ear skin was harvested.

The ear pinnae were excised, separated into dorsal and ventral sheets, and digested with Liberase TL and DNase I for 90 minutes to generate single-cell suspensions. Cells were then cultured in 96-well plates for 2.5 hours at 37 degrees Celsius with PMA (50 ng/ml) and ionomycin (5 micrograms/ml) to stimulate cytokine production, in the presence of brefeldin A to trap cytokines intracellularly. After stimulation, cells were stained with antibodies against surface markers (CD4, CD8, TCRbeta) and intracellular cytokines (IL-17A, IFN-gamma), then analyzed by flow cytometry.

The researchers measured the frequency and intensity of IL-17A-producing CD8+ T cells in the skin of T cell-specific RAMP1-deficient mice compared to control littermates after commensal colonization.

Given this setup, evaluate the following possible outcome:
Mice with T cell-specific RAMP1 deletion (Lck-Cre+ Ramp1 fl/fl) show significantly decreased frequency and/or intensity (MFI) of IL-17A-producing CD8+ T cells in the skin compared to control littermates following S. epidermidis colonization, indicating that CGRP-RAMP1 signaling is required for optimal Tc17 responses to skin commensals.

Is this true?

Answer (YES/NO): NO